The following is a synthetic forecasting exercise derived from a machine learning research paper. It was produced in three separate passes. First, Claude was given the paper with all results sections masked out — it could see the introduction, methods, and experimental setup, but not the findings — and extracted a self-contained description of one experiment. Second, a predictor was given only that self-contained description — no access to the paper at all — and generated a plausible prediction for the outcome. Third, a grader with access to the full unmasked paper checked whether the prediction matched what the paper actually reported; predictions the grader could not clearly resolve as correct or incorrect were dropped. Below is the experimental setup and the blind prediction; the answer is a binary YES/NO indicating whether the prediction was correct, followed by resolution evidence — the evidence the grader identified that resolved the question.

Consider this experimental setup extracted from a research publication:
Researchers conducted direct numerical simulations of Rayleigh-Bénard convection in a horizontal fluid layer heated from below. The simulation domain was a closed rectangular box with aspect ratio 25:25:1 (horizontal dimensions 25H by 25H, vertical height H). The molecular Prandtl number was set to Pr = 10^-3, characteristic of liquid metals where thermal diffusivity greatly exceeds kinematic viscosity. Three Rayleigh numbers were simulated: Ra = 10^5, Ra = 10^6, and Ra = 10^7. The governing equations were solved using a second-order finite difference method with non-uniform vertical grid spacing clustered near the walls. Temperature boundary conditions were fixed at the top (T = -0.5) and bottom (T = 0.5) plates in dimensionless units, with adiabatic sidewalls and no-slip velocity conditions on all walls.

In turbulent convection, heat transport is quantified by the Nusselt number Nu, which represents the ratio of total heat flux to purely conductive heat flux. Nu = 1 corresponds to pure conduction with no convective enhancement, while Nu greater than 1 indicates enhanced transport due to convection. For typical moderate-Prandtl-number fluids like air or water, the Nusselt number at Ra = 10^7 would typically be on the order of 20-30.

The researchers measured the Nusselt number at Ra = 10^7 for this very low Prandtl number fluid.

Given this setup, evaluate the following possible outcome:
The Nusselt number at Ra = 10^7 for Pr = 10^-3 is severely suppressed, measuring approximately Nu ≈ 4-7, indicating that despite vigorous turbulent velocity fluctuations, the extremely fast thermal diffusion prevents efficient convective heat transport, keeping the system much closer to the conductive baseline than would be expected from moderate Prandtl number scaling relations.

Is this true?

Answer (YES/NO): YES